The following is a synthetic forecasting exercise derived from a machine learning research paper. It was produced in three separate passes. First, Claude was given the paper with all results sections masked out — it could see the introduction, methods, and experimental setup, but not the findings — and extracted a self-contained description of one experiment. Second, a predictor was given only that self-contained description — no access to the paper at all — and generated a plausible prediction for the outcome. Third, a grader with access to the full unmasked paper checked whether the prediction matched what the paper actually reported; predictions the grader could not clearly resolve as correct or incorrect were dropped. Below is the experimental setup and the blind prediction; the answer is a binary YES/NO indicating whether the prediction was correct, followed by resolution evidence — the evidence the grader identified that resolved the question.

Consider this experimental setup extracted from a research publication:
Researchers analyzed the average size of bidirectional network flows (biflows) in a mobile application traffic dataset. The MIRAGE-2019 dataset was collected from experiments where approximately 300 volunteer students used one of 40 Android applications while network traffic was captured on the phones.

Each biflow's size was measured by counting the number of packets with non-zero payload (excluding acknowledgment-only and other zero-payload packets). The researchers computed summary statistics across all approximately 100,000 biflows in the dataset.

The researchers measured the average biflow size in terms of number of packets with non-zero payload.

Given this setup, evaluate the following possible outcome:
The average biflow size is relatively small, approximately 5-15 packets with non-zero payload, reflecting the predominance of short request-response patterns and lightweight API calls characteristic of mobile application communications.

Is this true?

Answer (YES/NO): NO